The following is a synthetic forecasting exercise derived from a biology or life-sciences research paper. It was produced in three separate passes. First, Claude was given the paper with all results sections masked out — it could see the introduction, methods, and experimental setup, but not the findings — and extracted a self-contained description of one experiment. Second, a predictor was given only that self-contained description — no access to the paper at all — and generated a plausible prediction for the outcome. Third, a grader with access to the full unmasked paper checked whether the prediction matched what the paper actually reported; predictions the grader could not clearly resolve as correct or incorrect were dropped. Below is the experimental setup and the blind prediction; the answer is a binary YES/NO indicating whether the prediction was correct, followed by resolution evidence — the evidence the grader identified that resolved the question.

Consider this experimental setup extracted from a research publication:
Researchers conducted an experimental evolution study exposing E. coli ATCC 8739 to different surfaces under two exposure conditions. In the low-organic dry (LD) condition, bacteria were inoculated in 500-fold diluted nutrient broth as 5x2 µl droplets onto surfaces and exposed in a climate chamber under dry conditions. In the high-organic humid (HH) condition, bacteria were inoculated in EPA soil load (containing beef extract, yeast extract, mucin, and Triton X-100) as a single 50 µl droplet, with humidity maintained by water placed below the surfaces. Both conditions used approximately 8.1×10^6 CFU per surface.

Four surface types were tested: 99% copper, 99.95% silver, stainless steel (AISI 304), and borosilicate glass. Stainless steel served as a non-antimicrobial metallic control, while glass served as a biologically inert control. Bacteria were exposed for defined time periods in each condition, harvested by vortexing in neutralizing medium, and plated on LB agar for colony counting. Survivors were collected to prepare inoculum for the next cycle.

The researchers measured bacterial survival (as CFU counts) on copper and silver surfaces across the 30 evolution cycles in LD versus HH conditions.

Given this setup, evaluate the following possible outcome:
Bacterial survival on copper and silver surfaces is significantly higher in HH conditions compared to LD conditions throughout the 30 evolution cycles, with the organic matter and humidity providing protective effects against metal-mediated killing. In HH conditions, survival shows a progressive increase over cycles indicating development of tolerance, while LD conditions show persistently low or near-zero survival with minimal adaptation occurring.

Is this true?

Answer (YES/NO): NO